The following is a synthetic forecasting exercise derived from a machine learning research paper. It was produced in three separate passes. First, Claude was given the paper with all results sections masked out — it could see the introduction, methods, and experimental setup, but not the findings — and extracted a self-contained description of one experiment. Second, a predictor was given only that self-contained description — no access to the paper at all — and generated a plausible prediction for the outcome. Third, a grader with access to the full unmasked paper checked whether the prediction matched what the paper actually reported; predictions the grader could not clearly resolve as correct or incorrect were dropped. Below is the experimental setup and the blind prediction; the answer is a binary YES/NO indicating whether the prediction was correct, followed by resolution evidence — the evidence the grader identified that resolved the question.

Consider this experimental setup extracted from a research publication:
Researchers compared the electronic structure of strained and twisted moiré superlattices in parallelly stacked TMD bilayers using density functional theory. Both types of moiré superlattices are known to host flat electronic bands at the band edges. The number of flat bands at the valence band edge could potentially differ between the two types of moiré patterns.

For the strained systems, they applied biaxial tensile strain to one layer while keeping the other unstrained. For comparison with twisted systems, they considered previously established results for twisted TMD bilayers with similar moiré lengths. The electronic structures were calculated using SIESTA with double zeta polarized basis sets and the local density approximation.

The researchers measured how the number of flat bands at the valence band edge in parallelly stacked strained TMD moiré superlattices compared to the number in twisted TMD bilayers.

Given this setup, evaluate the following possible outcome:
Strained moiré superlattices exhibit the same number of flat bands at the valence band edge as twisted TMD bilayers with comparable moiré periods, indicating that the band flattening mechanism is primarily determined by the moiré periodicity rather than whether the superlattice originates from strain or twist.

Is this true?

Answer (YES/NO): NO